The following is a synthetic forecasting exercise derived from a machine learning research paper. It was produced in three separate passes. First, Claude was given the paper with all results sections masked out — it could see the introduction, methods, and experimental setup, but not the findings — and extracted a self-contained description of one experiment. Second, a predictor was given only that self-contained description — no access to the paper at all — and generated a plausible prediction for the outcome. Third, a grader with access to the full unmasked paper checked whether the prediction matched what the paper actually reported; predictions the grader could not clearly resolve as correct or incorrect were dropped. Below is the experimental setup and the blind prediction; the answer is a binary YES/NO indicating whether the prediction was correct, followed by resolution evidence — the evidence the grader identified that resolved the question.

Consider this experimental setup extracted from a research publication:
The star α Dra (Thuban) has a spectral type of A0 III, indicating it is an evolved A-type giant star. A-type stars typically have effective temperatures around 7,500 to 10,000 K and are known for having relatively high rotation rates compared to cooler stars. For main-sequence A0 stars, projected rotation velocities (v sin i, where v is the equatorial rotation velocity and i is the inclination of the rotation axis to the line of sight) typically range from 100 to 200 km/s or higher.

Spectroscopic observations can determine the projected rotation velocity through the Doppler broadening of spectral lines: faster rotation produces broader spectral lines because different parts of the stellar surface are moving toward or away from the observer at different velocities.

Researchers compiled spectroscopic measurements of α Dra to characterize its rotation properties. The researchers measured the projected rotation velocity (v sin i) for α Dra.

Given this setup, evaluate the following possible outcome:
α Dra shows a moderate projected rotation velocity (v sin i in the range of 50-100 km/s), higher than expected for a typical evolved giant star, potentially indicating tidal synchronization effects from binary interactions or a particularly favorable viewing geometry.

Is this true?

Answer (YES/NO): NO